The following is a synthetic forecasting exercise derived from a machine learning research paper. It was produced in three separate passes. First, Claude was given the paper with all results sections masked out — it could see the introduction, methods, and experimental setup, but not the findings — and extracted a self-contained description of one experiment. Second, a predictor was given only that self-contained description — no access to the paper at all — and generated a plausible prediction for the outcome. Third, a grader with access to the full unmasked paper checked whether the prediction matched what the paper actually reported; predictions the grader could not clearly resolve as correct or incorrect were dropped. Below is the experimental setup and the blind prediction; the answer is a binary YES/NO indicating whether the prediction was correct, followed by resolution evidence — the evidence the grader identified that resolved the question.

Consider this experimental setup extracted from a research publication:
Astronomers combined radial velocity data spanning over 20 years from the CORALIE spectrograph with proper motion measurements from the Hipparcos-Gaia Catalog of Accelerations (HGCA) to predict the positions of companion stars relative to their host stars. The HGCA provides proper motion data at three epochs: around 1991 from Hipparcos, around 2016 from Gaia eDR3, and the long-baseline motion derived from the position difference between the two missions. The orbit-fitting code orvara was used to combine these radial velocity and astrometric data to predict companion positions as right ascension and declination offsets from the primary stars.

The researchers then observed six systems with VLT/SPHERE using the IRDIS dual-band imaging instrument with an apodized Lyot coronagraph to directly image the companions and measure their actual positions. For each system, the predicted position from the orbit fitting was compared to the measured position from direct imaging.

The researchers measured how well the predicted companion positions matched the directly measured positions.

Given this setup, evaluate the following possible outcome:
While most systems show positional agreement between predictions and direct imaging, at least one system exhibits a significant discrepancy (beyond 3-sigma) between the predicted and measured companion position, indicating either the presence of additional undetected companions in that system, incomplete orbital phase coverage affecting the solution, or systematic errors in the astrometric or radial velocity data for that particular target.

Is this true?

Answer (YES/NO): NO